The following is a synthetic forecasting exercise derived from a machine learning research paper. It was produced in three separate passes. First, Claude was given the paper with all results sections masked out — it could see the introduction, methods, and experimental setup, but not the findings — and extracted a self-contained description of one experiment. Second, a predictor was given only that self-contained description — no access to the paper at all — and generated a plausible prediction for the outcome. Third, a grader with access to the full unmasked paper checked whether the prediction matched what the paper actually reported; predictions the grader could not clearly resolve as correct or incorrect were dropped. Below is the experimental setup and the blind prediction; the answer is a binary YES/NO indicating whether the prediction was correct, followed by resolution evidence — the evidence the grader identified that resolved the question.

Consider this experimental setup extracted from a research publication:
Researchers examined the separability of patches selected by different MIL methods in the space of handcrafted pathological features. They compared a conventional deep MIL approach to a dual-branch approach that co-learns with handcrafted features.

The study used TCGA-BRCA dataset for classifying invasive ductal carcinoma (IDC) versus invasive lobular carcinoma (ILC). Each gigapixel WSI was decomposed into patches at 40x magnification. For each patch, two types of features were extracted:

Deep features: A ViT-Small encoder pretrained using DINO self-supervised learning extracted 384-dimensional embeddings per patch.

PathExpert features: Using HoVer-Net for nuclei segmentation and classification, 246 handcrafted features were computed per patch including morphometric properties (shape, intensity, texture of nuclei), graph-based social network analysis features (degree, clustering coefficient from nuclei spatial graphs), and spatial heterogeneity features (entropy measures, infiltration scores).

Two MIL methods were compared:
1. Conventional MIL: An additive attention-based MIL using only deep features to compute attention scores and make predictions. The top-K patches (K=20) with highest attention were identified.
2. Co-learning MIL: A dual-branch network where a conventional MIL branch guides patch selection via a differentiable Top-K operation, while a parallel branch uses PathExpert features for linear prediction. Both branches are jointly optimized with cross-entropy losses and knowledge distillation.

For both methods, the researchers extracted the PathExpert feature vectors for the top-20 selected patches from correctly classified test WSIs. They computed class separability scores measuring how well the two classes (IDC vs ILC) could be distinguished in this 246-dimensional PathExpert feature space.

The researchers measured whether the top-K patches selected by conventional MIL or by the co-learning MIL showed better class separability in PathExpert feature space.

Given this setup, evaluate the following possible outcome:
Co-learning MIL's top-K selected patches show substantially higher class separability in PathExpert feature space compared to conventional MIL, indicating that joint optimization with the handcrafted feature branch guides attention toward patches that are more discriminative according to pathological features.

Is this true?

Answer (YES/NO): YES